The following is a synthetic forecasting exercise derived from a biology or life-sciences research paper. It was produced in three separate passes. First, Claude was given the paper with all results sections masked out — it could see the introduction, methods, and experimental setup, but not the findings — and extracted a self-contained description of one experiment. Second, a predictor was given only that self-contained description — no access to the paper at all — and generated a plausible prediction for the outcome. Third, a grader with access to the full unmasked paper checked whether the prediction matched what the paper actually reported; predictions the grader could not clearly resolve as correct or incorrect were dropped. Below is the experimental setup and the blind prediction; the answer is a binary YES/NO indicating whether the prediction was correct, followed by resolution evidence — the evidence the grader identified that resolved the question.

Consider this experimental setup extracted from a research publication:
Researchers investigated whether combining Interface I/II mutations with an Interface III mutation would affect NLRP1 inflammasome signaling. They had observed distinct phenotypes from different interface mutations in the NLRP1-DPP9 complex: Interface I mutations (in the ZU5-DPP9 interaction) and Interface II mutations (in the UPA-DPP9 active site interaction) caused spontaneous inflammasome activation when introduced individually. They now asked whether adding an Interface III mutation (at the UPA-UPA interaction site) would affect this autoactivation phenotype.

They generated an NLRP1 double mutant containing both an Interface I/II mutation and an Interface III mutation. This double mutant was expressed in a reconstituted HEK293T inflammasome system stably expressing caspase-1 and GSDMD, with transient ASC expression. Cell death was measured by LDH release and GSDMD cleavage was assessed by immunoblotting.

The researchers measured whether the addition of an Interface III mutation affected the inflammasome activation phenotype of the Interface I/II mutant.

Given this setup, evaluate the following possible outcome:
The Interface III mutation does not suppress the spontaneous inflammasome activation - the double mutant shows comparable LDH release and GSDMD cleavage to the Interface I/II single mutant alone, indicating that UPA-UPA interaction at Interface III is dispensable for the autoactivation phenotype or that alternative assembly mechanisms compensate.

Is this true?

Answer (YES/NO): NO